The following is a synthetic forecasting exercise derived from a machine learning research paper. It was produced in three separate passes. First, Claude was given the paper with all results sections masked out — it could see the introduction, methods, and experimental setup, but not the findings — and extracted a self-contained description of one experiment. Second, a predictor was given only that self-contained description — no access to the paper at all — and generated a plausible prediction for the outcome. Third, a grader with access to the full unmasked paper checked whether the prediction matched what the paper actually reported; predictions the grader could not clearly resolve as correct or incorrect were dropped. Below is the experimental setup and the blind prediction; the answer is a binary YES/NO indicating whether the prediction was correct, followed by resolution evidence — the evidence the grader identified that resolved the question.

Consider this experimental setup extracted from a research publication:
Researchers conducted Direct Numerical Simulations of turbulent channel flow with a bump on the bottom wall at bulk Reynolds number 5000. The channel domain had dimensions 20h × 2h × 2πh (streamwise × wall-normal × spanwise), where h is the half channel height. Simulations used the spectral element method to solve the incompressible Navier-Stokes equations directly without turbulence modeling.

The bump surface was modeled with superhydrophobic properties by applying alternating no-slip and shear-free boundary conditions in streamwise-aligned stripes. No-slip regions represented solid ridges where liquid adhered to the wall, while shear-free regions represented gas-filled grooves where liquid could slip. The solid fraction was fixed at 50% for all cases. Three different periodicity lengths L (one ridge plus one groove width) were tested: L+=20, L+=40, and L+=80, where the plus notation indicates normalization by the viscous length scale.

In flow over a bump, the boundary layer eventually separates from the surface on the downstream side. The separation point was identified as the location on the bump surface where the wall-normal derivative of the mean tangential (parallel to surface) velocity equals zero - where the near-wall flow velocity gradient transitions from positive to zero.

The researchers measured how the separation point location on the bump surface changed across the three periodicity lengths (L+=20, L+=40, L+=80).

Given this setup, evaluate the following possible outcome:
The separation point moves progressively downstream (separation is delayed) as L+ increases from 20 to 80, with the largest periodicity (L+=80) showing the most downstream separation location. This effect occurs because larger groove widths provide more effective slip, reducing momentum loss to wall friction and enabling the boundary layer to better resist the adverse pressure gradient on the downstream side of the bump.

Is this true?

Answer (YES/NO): YES